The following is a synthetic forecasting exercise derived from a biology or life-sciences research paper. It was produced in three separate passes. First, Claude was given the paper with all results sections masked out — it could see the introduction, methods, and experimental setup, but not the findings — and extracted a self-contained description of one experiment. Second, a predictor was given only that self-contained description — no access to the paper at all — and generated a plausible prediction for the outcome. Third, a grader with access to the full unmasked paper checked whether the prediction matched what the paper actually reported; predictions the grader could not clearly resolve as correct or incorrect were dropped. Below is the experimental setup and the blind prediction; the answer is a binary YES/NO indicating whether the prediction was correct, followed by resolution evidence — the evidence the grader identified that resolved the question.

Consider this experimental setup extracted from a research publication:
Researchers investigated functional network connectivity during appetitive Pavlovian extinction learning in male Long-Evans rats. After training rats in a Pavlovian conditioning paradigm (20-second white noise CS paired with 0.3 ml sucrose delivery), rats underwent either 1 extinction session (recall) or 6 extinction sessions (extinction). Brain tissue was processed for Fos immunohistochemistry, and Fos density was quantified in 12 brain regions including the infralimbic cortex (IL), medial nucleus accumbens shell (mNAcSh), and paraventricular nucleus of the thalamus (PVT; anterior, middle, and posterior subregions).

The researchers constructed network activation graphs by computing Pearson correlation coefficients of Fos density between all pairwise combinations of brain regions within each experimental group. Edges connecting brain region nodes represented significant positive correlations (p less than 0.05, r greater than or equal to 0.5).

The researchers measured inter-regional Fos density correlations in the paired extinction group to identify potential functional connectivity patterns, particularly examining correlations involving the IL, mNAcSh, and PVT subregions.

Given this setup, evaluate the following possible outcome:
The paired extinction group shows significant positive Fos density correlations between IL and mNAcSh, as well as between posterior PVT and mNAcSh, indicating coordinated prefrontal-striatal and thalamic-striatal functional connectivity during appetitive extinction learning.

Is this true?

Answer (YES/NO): NO